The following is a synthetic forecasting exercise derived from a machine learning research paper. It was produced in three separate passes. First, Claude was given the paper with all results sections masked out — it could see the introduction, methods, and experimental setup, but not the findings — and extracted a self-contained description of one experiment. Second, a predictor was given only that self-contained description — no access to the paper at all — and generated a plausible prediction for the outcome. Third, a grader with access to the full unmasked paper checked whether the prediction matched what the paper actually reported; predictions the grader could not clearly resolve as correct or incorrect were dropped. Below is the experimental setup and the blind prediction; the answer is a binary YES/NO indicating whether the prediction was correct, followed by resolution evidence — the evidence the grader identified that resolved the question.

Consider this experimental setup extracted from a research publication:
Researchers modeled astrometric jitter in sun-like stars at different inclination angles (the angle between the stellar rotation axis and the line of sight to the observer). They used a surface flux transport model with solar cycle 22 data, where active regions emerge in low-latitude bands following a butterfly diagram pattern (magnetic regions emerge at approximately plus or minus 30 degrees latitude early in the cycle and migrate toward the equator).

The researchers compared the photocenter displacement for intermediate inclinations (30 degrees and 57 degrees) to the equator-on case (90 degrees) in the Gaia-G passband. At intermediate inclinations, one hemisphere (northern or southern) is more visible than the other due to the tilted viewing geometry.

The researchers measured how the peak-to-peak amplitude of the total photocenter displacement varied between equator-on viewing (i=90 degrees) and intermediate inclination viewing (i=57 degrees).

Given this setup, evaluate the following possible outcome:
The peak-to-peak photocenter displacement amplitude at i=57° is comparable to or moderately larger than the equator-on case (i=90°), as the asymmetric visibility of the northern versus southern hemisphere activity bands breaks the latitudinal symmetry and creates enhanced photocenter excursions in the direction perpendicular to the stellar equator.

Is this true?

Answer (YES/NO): YES